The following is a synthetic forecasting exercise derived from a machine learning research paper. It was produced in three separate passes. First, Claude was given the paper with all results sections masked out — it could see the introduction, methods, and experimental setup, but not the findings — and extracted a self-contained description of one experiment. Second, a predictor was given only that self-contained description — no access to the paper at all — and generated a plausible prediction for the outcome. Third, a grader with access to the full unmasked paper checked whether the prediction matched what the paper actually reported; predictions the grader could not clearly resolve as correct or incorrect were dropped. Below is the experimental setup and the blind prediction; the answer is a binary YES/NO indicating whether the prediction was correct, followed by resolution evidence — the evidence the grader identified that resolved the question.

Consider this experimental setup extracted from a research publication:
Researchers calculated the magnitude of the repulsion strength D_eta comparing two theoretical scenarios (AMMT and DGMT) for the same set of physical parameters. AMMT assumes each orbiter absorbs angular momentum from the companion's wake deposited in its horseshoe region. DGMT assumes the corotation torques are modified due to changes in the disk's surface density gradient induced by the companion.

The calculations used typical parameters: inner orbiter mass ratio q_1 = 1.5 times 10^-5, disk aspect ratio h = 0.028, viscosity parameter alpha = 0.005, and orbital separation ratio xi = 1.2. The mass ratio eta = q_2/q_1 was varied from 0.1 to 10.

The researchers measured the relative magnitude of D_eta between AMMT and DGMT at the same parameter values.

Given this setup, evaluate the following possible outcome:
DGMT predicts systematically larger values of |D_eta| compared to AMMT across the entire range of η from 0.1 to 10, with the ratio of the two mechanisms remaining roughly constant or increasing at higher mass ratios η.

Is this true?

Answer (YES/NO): NO